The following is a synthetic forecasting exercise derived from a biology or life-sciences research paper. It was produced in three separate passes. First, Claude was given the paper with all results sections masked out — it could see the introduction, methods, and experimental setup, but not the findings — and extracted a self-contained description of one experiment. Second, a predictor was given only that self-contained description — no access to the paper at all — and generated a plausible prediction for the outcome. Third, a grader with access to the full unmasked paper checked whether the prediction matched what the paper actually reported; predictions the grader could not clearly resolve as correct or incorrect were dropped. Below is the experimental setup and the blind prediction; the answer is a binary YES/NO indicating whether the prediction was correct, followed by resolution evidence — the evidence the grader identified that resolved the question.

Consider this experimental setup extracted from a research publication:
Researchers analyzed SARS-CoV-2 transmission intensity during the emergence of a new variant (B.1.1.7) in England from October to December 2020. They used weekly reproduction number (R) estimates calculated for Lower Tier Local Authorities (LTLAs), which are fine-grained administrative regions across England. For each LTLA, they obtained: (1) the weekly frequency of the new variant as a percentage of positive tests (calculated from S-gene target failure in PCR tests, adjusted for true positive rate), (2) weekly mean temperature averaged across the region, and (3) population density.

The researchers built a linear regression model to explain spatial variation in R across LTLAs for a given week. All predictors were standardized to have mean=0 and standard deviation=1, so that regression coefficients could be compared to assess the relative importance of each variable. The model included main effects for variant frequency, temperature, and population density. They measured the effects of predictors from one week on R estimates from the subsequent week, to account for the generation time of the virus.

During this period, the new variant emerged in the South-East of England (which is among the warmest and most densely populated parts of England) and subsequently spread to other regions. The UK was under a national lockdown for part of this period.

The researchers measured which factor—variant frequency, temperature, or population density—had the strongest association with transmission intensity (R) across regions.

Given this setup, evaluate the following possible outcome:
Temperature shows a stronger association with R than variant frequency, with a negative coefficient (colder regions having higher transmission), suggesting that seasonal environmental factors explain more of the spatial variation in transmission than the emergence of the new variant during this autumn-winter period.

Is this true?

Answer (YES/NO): NO